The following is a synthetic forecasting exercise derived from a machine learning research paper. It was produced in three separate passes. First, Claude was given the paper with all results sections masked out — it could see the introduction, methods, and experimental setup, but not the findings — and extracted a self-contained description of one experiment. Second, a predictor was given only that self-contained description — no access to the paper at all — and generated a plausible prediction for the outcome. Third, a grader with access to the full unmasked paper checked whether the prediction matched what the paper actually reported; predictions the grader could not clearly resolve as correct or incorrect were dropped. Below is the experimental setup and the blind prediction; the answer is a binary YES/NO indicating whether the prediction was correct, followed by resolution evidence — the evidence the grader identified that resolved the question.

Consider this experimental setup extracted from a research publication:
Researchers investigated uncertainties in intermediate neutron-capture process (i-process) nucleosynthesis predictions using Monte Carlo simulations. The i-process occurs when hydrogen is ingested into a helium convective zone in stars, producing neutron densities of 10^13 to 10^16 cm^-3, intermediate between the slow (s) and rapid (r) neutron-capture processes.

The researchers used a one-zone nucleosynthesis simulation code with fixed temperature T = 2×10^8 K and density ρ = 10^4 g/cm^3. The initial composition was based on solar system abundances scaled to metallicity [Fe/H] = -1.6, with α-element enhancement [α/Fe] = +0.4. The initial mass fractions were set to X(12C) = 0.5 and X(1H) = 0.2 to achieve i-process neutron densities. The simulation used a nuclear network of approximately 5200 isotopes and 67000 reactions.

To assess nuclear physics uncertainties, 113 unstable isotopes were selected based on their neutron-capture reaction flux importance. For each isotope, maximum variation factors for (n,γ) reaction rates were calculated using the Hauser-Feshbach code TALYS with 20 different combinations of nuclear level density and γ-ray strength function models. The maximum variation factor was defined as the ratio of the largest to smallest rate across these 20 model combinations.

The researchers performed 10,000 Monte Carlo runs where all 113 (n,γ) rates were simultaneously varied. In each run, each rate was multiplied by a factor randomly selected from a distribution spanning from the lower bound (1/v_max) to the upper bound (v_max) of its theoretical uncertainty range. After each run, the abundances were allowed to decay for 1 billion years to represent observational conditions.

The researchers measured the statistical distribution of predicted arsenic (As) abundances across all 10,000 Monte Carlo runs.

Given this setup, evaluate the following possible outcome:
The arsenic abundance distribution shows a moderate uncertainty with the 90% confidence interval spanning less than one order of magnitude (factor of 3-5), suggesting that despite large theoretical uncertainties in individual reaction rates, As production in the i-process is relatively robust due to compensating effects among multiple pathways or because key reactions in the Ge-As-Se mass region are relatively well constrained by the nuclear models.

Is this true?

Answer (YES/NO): NO